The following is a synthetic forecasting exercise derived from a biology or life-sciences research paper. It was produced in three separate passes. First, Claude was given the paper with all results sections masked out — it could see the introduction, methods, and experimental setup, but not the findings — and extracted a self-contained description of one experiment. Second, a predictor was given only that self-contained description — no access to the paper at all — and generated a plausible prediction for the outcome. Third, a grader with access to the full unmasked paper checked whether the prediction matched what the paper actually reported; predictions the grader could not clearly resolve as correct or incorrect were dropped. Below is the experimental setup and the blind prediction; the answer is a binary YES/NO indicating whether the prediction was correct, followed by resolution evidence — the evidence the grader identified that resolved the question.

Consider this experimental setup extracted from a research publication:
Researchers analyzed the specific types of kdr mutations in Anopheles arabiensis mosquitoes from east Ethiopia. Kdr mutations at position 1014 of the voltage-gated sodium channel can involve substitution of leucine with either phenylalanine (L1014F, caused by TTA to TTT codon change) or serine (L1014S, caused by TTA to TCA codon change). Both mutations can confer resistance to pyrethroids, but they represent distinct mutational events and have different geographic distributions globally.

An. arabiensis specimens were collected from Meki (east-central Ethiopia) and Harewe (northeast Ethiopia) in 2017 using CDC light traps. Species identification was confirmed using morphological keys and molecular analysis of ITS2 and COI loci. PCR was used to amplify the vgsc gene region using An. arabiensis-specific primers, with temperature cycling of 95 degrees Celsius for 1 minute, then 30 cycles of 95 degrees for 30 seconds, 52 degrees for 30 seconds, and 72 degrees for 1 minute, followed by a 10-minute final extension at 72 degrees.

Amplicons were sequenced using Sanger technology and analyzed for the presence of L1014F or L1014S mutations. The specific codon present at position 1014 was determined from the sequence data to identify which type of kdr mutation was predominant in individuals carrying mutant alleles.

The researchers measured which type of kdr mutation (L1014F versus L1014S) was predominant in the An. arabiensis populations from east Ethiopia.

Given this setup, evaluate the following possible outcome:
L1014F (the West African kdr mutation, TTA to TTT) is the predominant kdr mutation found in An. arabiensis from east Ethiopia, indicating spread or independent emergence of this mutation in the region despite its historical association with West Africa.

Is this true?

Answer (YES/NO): YES